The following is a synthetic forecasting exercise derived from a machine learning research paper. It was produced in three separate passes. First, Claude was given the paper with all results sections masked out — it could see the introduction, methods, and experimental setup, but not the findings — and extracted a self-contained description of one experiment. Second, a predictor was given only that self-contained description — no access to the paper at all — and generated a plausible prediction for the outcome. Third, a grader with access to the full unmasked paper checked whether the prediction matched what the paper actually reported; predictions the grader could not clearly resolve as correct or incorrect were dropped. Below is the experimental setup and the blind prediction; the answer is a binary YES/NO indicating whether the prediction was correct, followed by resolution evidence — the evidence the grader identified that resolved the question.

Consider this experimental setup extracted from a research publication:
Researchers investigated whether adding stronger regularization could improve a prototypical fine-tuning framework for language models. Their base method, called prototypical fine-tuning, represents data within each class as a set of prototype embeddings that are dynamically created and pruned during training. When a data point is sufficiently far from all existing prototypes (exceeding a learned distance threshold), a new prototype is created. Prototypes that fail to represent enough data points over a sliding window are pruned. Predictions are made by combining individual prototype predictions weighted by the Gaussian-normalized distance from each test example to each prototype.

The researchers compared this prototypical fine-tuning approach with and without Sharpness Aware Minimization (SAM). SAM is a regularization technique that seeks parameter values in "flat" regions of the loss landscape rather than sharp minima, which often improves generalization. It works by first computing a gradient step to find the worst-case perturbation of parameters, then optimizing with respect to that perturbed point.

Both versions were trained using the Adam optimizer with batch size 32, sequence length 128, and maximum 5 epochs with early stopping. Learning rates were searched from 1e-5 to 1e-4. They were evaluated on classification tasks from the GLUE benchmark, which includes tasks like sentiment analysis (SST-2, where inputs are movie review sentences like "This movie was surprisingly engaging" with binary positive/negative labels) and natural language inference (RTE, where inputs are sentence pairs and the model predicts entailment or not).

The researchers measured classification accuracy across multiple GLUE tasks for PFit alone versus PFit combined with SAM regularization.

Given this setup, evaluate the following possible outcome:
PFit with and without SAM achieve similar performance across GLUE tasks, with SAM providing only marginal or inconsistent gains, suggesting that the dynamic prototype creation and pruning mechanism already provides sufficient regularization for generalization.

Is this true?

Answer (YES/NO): YES